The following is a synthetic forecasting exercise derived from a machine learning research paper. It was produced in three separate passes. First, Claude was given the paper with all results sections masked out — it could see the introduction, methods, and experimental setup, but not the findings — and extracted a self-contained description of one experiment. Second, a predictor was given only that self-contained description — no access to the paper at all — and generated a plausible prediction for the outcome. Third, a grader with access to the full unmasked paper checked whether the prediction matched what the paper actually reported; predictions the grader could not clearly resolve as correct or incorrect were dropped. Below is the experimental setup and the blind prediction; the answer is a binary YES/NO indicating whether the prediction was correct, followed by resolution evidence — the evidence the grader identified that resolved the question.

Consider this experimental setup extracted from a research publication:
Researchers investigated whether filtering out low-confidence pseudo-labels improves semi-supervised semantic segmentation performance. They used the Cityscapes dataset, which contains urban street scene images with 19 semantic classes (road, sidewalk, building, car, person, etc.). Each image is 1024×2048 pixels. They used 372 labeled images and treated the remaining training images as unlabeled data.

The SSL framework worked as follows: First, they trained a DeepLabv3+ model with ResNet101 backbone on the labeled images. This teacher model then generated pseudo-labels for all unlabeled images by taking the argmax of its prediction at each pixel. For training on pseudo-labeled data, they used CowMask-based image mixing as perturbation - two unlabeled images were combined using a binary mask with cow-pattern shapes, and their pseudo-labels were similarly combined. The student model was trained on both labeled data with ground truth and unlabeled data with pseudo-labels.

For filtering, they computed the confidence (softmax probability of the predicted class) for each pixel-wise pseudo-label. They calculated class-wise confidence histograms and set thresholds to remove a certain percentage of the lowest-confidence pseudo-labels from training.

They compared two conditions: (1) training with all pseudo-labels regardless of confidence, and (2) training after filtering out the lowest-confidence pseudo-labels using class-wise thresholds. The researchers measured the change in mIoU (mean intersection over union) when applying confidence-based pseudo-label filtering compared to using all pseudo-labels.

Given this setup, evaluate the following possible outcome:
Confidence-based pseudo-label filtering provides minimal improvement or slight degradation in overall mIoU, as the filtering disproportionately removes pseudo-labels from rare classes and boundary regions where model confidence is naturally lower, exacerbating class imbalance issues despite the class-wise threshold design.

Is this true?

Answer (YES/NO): NO